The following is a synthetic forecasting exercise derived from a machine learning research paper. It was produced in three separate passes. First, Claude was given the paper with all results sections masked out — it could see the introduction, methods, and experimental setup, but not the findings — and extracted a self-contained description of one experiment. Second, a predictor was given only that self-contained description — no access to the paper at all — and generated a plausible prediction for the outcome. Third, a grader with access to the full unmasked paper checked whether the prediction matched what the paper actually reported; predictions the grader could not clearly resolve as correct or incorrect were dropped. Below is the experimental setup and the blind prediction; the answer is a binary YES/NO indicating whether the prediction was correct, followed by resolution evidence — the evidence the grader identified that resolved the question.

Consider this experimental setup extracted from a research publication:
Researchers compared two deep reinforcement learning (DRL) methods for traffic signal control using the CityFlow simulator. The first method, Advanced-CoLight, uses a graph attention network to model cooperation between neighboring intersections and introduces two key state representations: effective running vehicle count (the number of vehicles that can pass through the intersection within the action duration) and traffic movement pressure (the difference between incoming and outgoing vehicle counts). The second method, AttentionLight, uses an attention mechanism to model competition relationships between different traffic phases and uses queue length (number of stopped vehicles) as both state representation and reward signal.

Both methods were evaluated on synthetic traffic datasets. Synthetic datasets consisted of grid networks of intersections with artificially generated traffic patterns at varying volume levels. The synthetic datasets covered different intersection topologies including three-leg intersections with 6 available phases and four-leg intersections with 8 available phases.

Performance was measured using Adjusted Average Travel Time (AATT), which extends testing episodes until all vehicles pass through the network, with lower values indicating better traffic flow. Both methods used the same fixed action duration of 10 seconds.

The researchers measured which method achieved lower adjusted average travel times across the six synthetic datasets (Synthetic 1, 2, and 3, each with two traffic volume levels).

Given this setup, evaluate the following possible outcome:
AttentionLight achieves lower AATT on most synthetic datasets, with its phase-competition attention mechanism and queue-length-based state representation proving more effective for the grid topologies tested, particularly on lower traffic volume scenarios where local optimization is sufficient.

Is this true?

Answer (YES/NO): NO